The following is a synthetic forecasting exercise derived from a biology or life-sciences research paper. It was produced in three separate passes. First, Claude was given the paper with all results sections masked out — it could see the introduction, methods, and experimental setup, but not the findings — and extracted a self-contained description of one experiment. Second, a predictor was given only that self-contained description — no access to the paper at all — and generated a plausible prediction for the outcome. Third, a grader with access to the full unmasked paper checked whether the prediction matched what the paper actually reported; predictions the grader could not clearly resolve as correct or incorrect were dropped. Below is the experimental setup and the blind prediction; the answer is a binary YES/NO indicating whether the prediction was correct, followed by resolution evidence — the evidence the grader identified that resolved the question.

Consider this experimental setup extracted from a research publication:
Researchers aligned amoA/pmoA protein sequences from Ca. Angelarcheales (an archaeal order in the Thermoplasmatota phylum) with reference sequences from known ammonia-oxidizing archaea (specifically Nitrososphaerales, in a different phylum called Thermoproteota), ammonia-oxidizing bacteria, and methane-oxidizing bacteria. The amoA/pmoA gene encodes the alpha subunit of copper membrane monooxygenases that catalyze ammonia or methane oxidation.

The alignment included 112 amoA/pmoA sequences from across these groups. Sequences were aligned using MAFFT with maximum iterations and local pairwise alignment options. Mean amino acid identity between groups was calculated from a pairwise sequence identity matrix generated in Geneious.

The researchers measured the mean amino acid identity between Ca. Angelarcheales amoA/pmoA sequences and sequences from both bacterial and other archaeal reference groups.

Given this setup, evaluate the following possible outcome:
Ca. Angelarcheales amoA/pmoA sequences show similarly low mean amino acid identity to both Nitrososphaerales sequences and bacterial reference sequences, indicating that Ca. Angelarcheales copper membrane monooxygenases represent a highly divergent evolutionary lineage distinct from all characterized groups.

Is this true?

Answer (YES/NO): YES